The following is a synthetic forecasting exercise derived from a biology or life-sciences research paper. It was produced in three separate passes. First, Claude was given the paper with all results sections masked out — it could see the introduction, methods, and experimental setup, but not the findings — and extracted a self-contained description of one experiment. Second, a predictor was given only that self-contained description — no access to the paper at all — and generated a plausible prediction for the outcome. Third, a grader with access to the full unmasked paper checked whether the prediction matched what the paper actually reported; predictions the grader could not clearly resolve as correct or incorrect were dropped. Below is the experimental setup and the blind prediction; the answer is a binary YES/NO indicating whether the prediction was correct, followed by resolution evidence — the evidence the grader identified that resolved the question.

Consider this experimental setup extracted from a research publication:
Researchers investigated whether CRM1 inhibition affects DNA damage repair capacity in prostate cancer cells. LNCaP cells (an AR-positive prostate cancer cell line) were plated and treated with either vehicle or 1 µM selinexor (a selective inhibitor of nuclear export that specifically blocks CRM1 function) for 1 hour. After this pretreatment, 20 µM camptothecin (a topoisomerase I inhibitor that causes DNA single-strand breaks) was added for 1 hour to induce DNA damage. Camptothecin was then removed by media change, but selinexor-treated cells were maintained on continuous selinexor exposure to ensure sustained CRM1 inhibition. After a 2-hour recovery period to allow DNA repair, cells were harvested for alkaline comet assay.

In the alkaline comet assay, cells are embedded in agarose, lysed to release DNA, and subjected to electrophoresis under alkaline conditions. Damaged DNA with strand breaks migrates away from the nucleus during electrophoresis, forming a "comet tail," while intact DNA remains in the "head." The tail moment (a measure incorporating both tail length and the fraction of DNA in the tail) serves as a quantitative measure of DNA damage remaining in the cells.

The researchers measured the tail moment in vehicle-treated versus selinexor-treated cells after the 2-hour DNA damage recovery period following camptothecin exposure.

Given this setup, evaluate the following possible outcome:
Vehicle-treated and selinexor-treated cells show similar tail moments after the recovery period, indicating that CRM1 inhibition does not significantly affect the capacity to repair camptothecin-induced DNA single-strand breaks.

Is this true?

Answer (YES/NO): NO